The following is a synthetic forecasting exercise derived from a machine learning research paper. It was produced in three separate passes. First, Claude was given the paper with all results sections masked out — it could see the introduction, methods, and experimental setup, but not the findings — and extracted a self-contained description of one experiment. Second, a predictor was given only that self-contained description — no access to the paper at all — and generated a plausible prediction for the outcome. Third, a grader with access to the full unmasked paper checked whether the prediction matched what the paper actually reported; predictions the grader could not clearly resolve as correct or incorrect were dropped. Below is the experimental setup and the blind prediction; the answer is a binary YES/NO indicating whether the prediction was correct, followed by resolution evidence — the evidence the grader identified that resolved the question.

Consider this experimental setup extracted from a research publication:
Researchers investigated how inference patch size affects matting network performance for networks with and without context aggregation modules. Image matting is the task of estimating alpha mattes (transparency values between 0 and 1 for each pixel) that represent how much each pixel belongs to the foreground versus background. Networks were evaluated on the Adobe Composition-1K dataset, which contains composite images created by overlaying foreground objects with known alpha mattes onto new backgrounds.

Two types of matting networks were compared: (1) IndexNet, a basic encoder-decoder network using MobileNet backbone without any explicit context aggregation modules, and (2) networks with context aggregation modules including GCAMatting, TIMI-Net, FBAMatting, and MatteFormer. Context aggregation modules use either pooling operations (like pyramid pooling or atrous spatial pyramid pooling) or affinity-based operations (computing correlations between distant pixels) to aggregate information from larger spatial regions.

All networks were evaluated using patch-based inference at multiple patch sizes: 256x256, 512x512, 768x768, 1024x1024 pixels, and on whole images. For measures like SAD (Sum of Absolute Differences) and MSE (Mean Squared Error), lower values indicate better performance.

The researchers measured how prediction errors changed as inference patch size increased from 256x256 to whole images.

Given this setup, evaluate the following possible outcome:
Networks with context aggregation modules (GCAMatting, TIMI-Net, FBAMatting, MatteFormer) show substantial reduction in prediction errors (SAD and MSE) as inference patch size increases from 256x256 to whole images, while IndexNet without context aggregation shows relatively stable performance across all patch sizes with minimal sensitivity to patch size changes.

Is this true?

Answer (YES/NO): NO